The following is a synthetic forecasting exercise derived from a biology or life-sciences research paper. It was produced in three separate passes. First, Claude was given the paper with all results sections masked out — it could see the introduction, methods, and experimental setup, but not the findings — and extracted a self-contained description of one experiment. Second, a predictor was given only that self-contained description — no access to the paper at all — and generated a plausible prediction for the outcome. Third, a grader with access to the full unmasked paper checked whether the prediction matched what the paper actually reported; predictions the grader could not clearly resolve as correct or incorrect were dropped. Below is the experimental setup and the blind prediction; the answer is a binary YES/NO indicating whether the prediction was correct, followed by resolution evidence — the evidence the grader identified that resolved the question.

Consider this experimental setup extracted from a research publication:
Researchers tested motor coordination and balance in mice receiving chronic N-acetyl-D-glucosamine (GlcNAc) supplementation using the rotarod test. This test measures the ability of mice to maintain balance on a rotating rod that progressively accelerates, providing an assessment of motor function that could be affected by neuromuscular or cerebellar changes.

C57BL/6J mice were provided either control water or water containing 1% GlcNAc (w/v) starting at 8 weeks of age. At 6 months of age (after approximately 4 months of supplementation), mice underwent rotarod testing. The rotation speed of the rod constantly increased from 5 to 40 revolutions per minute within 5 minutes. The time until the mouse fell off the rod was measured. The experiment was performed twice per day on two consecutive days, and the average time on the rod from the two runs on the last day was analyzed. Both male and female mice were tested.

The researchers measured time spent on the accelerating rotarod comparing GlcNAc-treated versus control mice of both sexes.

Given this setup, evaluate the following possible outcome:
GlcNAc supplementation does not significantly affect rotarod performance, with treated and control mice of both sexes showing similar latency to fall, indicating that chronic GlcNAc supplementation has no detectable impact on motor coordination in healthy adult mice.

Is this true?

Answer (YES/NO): YES